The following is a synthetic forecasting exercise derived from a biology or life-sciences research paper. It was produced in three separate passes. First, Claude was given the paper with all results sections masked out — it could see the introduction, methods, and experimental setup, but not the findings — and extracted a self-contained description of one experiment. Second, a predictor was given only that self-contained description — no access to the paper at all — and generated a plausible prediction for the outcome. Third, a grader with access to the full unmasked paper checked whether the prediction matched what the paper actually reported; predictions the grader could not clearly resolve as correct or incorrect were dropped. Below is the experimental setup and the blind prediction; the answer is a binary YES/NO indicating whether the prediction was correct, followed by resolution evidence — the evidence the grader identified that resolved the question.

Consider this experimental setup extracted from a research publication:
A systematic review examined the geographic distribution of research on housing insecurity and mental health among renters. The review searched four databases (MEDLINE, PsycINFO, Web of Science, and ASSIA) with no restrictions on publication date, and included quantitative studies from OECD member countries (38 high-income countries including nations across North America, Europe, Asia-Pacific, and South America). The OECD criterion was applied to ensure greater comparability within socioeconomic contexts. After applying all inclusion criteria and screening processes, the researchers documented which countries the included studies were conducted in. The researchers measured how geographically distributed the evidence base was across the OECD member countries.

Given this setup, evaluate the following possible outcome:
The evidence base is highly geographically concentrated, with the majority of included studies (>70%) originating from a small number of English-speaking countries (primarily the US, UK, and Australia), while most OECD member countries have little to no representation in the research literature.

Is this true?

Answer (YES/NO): YES